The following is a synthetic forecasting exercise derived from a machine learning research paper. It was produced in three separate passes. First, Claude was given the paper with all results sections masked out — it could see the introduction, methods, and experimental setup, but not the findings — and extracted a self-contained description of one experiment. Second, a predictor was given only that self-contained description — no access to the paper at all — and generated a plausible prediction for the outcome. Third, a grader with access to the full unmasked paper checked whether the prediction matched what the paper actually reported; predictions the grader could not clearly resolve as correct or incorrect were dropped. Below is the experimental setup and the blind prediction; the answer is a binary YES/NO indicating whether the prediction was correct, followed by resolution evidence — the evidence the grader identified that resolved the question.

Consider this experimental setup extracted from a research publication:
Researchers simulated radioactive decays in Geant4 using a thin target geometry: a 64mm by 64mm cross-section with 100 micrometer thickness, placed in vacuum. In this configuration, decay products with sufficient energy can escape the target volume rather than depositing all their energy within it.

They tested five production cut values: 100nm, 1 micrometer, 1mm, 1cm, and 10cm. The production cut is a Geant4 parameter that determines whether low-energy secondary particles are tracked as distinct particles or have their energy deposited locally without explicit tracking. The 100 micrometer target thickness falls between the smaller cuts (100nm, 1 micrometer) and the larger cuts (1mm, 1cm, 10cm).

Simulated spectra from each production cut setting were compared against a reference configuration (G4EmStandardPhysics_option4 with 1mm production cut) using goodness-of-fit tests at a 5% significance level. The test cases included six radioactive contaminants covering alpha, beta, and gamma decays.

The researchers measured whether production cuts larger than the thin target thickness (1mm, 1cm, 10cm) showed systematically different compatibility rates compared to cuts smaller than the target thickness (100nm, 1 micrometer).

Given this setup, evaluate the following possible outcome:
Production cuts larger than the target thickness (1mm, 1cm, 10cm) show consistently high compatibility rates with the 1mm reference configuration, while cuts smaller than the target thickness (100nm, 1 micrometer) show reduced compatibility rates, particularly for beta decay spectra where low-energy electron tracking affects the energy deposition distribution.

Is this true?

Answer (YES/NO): NO